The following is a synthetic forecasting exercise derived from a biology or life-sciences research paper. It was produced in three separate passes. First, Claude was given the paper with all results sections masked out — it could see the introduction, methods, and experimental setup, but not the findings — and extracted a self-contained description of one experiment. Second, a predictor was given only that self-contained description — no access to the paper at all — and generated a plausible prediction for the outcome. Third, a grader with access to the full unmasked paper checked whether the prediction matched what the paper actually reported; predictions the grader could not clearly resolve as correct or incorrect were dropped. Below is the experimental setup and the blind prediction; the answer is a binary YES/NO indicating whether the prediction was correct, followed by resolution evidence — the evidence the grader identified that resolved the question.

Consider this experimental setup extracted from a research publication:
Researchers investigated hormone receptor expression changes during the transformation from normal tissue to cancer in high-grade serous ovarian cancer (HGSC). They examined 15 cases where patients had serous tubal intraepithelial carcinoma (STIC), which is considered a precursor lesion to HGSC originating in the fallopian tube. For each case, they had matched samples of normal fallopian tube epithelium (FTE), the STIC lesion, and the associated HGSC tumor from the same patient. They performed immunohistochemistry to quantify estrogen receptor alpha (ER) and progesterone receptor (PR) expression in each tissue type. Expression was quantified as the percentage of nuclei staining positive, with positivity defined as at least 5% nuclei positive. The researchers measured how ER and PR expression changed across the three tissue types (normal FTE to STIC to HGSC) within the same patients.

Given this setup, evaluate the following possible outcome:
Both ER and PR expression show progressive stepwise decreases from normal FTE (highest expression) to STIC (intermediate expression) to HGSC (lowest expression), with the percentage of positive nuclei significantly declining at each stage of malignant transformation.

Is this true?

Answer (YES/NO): NO